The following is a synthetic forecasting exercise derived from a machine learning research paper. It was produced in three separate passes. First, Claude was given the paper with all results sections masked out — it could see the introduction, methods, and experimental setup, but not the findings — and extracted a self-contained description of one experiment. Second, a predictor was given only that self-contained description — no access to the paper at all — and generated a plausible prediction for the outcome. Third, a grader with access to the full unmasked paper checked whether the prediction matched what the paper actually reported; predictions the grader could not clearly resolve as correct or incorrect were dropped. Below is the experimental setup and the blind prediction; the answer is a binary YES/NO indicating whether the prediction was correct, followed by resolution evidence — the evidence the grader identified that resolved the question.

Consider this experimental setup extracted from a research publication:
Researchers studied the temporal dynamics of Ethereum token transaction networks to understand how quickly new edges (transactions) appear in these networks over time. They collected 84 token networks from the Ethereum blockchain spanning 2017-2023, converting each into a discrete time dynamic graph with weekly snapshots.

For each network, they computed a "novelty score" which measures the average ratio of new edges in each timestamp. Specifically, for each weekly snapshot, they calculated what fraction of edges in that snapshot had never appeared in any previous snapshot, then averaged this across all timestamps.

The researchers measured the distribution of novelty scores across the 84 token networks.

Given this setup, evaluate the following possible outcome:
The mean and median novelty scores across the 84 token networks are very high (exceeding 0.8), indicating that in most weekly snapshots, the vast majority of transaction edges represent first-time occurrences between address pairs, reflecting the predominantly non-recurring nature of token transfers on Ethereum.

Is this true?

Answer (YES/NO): NO